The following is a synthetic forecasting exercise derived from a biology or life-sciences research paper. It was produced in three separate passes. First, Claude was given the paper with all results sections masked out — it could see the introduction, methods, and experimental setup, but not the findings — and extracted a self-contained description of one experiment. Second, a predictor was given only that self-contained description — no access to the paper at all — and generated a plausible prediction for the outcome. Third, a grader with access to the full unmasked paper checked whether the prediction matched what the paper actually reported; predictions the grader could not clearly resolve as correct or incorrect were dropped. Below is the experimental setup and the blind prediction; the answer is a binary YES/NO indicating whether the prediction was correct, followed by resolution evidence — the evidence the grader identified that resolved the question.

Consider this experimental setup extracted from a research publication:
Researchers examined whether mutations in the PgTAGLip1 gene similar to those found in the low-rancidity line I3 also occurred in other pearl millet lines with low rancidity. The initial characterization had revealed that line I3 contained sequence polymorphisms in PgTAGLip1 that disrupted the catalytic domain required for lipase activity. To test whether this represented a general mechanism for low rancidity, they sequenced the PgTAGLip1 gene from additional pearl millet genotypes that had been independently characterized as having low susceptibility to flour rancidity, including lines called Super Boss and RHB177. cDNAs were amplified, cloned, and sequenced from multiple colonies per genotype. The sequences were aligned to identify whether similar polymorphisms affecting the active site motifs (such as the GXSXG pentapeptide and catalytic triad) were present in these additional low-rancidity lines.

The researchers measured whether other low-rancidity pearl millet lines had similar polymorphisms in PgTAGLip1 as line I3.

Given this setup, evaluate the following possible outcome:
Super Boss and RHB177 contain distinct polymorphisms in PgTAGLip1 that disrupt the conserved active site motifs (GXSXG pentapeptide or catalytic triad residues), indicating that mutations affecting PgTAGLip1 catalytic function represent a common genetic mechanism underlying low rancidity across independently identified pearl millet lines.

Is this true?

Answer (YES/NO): YES